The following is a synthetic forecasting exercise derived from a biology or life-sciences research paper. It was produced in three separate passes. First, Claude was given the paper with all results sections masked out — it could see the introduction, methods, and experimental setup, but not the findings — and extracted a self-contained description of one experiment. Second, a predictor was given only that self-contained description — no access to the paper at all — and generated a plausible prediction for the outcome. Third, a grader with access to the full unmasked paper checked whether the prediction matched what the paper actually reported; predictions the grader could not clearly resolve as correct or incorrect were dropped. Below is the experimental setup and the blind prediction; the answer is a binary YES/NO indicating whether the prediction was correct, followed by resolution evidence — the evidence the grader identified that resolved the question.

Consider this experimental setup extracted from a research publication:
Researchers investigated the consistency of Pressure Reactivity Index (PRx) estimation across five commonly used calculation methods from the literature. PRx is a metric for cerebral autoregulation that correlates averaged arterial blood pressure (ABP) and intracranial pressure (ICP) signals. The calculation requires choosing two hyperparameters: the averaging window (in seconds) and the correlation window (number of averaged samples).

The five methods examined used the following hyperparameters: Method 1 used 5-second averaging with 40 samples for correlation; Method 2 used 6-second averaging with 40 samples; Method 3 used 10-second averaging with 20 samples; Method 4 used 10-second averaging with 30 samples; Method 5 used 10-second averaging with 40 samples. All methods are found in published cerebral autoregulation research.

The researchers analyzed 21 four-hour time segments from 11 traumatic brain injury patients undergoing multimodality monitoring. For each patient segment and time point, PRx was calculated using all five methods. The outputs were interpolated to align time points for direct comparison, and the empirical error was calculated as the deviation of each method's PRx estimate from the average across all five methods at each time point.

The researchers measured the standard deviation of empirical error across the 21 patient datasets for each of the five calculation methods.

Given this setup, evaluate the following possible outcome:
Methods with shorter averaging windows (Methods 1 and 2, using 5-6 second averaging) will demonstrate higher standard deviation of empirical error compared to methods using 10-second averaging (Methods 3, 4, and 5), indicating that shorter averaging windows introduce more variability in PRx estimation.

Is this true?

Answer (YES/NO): YES